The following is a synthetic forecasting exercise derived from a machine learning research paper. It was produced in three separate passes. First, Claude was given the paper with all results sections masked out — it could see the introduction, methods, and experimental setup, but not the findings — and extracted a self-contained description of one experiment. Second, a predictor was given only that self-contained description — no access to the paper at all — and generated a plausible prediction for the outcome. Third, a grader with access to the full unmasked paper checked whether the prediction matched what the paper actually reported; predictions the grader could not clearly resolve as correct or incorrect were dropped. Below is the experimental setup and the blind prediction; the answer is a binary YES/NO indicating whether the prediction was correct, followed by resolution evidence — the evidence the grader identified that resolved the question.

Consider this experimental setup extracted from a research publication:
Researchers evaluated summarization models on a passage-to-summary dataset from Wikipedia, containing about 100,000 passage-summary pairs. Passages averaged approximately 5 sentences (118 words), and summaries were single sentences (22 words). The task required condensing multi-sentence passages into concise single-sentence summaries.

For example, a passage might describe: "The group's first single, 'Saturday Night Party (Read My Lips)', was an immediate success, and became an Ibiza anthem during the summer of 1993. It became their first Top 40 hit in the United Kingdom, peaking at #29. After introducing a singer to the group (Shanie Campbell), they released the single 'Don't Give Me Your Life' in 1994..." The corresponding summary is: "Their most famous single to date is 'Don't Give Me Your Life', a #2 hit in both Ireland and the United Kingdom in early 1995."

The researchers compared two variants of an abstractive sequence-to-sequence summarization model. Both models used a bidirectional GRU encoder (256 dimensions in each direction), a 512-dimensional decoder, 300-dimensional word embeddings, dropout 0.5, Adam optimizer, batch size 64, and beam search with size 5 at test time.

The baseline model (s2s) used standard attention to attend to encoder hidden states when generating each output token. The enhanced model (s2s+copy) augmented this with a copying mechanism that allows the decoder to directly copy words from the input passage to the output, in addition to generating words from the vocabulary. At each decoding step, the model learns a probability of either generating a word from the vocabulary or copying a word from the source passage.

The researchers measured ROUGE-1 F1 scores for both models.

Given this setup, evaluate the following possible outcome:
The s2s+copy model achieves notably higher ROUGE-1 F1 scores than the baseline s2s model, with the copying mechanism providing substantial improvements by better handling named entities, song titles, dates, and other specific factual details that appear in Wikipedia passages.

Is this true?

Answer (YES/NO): NO